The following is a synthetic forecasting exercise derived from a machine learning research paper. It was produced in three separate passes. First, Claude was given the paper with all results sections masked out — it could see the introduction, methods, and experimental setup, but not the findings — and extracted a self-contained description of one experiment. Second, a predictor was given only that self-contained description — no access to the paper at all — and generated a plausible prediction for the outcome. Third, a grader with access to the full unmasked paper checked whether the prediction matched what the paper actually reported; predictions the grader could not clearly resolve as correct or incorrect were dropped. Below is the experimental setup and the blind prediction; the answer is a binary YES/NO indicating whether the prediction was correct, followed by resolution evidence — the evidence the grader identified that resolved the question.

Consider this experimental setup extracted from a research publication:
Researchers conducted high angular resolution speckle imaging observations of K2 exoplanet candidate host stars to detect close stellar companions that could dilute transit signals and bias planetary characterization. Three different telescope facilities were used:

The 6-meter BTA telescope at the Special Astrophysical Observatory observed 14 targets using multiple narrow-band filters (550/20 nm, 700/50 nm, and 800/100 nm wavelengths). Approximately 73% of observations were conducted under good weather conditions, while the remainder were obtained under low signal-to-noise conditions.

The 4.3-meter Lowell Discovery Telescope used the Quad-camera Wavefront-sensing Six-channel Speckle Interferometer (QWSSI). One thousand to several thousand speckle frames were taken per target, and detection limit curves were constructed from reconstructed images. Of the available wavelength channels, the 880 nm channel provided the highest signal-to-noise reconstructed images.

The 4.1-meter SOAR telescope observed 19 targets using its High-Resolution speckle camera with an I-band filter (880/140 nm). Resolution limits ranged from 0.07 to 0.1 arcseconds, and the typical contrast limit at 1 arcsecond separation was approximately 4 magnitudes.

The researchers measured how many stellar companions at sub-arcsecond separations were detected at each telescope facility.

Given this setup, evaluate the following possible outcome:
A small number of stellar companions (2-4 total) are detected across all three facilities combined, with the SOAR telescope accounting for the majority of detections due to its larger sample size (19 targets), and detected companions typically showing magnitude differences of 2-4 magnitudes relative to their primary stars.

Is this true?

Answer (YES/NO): NO